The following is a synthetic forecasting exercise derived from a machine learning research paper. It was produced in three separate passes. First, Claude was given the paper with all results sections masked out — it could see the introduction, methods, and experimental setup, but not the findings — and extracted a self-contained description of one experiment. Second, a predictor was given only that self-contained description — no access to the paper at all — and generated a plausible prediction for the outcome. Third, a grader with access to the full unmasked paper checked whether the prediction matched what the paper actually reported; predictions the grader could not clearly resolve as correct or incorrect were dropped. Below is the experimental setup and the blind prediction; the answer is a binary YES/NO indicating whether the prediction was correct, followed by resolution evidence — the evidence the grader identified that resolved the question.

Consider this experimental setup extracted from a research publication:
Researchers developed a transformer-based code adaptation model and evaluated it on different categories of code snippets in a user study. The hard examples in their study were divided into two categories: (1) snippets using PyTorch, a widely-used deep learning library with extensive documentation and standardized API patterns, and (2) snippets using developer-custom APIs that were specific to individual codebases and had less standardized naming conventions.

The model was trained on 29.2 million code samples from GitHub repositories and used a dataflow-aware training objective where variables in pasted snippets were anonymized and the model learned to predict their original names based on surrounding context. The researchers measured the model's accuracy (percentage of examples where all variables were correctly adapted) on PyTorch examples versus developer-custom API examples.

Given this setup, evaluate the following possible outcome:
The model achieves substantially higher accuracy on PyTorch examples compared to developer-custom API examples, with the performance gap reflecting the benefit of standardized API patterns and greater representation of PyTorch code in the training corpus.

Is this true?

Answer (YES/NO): NO